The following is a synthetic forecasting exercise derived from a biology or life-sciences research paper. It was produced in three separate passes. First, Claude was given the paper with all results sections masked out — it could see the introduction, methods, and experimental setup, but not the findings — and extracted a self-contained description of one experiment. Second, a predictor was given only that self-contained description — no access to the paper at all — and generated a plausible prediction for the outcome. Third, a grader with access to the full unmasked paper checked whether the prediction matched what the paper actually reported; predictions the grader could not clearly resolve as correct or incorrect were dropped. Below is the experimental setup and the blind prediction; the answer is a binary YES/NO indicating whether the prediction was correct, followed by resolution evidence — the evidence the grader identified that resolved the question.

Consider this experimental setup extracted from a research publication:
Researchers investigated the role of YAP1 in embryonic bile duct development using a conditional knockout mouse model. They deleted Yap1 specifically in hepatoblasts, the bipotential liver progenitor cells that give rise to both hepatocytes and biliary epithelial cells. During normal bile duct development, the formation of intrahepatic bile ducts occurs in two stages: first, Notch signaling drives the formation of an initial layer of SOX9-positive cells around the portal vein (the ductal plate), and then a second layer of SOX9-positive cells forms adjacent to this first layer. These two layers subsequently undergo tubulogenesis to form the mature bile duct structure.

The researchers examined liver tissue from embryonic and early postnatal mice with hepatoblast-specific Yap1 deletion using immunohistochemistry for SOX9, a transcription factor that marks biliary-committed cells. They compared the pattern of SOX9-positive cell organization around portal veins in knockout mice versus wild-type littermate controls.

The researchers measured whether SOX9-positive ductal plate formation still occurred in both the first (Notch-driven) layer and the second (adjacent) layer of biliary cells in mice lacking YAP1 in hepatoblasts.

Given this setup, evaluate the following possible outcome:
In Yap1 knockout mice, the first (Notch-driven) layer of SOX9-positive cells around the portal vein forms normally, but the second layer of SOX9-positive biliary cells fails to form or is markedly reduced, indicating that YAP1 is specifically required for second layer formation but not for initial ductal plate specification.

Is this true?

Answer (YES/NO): YES